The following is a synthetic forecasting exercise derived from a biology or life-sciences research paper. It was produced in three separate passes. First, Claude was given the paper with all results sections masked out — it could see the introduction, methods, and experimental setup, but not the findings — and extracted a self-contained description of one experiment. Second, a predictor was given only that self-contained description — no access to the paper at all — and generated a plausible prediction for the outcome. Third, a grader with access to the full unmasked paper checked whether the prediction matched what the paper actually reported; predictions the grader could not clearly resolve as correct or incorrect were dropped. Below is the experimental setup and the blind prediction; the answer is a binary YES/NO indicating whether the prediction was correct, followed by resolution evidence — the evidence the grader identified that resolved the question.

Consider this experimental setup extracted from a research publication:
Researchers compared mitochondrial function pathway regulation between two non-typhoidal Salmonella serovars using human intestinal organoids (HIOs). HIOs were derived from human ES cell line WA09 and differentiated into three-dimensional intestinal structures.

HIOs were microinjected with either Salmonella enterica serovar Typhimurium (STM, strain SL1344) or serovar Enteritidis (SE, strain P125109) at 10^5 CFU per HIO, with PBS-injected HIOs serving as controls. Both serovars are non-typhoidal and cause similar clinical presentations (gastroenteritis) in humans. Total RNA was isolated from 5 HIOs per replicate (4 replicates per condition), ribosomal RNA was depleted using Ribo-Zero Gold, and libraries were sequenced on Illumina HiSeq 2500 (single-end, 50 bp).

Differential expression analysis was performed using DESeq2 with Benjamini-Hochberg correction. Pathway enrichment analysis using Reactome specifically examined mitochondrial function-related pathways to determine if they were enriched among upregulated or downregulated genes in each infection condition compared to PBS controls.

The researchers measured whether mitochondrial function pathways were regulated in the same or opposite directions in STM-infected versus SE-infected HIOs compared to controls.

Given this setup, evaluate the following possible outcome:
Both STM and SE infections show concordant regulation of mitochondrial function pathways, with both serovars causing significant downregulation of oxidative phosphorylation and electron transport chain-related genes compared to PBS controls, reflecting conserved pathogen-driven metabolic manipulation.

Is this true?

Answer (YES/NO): NO